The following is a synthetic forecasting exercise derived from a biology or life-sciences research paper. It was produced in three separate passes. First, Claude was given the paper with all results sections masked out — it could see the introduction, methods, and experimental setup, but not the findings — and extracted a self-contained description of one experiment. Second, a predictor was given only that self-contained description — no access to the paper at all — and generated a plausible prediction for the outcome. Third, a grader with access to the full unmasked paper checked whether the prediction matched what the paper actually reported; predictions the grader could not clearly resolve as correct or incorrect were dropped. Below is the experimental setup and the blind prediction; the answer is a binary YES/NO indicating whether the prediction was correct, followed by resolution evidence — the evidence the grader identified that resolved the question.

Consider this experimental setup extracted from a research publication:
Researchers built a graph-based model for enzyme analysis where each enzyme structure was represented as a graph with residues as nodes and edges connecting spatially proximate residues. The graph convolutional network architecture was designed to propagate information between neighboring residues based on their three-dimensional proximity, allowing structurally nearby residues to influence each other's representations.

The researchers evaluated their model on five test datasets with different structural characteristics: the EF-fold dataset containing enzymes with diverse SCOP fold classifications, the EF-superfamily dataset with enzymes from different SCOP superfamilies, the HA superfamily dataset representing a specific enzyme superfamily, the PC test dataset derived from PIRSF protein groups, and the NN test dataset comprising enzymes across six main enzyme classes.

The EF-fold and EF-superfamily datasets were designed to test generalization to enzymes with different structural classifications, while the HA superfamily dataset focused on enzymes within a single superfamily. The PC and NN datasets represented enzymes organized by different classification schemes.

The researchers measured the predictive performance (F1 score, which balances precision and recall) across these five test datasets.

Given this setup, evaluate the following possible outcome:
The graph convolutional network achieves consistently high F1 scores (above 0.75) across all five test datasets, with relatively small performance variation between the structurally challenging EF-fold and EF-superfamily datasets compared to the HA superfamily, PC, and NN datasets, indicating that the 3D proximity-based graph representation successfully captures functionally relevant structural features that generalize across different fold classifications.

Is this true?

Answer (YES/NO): NO